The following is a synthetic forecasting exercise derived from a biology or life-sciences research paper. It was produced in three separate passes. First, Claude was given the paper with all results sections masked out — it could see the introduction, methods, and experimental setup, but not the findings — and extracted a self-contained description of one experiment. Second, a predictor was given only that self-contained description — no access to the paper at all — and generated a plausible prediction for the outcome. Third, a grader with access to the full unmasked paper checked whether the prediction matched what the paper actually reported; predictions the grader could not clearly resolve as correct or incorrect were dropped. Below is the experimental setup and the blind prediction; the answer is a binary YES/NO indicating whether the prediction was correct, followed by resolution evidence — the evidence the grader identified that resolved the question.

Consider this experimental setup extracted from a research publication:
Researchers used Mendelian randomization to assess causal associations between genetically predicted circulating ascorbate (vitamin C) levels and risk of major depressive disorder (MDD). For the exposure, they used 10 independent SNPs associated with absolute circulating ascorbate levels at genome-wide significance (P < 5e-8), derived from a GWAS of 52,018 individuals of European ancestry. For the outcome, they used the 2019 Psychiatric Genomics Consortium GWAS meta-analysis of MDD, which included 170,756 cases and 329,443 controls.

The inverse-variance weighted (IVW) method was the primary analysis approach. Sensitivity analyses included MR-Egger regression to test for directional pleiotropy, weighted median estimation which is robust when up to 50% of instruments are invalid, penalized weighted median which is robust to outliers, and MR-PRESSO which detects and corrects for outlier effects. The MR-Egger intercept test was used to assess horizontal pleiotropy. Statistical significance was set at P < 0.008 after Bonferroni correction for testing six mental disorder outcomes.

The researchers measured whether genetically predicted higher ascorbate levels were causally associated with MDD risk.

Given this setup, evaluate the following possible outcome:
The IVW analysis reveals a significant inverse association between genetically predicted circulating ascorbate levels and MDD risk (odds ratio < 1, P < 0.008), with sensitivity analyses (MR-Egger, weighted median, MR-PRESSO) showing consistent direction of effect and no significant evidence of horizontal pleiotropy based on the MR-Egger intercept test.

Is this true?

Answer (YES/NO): NO